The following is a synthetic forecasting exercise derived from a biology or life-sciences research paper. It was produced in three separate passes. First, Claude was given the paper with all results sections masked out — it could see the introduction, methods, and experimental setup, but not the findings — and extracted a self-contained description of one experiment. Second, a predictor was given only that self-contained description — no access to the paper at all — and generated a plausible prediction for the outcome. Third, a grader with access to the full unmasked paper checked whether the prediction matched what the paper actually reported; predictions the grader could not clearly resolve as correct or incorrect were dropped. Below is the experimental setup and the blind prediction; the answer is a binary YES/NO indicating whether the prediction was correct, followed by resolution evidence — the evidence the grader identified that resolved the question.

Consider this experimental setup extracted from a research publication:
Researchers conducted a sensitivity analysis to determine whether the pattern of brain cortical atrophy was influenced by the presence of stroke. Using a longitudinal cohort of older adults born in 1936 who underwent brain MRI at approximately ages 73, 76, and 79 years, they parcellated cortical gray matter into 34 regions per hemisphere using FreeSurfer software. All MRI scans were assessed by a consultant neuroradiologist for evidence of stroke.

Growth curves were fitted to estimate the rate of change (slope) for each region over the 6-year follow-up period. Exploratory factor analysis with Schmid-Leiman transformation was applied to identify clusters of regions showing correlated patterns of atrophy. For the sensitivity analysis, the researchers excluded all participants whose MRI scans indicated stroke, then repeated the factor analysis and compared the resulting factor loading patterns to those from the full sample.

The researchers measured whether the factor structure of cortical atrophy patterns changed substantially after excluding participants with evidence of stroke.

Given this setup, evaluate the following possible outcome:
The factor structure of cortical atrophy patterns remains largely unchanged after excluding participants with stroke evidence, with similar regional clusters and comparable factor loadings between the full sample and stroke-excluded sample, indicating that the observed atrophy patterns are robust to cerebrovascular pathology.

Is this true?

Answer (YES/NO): YES